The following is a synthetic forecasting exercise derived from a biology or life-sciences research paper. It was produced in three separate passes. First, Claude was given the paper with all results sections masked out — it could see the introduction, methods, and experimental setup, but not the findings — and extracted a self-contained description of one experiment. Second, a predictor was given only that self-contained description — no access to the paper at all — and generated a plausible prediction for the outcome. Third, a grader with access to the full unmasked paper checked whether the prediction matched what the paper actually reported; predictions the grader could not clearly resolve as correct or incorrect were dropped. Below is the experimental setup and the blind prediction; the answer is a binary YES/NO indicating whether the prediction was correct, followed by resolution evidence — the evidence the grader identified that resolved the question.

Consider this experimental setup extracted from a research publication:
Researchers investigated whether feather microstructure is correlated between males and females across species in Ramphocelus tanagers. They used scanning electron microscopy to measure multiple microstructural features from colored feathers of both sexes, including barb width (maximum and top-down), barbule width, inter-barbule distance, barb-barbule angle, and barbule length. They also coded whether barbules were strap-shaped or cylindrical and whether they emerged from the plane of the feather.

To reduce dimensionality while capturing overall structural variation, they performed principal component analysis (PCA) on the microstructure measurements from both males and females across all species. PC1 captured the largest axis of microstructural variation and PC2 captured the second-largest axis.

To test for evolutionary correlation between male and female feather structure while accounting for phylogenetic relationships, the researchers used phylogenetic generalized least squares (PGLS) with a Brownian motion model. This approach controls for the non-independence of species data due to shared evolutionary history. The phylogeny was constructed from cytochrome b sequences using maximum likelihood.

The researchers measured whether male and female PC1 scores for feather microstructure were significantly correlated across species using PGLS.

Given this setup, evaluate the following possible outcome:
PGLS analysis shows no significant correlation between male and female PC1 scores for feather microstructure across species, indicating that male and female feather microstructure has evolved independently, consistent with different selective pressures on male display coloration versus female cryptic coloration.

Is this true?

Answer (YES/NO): YES